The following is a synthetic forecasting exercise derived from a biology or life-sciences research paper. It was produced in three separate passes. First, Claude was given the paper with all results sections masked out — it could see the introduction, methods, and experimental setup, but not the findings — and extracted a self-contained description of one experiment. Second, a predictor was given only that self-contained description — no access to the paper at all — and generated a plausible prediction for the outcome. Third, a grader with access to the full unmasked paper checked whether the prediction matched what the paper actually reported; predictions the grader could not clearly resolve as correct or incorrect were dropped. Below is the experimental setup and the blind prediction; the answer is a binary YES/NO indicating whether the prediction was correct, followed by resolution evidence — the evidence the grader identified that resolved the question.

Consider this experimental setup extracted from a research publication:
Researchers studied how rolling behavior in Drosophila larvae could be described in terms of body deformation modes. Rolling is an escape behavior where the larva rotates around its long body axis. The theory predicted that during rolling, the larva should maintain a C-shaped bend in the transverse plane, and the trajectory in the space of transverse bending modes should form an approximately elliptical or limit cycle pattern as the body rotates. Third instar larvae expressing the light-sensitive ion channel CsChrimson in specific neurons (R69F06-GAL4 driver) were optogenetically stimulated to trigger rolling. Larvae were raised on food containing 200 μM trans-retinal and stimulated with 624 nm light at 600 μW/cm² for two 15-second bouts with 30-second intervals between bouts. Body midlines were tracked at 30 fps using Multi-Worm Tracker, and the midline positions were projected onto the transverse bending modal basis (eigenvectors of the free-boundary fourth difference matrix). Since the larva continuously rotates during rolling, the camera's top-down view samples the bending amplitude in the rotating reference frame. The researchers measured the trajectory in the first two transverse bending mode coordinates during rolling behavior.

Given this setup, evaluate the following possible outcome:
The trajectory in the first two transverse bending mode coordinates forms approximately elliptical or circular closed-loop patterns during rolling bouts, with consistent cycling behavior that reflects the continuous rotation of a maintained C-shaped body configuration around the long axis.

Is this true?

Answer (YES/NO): YES